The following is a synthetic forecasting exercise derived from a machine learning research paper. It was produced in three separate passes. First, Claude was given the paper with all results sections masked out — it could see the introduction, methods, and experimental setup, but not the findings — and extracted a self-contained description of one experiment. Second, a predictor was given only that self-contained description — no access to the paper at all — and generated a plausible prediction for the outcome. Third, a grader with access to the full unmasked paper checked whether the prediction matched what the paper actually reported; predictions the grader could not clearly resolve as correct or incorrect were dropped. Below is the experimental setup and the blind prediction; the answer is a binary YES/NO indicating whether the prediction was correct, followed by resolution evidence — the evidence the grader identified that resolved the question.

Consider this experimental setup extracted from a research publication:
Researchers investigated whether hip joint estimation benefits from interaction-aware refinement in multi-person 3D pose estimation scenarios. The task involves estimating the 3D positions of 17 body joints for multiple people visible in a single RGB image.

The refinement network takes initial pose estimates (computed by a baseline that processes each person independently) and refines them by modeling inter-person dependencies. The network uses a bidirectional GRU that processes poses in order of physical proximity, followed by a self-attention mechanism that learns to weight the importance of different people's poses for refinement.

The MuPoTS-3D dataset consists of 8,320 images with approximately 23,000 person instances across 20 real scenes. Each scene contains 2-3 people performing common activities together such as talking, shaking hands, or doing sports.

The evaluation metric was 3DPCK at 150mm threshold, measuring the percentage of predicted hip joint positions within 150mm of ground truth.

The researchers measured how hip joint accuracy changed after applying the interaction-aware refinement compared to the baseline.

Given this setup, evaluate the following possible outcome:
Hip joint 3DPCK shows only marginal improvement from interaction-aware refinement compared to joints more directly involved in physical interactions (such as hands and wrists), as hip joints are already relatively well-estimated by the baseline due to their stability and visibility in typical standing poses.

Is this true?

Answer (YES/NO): YES